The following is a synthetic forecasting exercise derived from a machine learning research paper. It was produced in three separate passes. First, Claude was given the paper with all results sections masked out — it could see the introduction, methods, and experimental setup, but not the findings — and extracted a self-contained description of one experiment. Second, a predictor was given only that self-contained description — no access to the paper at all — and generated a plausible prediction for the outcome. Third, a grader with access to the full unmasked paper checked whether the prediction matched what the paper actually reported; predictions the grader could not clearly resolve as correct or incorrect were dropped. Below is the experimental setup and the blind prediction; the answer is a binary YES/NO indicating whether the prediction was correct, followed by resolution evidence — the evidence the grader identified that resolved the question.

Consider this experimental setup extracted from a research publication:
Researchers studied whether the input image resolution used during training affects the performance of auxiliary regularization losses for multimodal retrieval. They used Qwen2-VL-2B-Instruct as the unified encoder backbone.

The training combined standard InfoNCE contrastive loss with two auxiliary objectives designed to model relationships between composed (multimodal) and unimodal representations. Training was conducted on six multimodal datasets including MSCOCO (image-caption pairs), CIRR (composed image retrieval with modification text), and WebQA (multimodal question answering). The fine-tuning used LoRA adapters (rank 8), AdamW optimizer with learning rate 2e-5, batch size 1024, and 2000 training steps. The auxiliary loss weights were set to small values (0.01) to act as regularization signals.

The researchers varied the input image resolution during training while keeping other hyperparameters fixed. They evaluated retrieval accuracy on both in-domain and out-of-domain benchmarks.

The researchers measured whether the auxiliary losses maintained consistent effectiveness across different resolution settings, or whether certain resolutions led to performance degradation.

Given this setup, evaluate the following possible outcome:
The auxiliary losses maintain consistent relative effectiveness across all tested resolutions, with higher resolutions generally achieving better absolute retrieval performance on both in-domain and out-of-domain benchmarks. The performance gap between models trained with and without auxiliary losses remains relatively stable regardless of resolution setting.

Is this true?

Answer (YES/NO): NO